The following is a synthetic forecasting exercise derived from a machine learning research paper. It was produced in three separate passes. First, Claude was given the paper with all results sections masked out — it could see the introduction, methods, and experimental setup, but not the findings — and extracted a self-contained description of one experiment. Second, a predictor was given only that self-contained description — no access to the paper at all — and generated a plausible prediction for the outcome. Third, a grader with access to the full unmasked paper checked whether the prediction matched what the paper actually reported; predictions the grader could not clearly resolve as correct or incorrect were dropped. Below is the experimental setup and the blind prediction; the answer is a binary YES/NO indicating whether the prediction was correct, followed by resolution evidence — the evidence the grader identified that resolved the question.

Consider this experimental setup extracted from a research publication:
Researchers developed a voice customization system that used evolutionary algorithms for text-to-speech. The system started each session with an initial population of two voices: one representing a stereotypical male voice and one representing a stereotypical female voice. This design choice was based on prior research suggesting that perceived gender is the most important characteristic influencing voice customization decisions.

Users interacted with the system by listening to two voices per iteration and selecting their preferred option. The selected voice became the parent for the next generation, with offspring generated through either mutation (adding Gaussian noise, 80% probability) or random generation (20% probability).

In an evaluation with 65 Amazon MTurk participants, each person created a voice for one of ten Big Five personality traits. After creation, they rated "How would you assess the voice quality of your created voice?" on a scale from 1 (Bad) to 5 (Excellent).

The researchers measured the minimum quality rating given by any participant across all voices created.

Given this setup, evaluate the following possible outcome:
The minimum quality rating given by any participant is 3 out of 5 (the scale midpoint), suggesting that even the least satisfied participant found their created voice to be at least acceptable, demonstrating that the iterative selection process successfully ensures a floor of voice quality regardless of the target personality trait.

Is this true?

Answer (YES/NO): NO